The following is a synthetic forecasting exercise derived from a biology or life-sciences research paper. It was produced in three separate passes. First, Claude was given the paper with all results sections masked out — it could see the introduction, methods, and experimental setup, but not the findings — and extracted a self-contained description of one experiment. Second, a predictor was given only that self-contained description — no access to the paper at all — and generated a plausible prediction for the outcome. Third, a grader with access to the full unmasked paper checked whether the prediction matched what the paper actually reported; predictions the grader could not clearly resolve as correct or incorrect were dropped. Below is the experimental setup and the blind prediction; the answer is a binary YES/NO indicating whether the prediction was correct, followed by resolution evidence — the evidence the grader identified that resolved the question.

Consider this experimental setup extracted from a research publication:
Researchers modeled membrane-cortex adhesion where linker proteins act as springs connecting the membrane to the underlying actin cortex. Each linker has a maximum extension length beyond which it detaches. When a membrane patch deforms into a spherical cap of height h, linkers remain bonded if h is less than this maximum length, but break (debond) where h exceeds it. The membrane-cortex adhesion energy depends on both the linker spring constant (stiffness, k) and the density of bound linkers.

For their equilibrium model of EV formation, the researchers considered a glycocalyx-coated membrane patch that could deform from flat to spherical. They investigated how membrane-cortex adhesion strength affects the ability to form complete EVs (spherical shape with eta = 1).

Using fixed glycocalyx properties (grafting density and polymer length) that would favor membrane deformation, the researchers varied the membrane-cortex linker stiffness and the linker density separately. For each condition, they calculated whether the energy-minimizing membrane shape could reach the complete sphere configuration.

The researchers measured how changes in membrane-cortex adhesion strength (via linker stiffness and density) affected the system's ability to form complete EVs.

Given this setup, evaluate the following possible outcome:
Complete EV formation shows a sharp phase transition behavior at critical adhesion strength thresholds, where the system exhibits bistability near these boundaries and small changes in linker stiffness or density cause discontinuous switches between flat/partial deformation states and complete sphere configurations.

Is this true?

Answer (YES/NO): NO